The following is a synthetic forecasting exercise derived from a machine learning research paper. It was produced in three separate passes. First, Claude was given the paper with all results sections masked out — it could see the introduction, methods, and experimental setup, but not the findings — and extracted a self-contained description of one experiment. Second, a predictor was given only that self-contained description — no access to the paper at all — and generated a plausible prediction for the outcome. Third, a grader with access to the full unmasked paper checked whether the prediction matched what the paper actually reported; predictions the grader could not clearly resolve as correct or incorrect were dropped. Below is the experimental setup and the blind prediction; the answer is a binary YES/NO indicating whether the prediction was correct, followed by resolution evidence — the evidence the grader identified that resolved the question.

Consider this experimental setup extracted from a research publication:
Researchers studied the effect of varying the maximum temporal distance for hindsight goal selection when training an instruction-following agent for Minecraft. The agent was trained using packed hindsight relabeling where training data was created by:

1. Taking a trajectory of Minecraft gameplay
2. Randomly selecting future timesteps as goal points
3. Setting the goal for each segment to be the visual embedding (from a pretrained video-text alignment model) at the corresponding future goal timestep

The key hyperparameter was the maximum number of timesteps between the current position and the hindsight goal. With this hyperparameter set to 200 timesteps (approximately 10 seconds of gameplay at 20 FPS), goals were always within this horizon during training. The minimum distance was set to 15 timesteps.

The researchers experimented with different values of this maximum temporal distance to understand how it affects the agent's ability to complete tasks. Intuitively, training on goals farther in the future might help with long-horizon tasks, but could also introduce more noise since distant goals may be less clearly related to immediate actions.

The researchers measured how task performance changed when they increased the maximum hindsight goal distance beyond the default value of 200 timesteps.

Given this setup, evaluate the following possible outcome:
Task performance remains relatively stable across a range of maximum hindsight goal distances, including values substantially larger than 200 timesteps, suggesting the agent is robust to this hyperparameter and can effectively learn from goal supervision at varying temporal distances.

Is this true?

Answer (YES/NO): NO